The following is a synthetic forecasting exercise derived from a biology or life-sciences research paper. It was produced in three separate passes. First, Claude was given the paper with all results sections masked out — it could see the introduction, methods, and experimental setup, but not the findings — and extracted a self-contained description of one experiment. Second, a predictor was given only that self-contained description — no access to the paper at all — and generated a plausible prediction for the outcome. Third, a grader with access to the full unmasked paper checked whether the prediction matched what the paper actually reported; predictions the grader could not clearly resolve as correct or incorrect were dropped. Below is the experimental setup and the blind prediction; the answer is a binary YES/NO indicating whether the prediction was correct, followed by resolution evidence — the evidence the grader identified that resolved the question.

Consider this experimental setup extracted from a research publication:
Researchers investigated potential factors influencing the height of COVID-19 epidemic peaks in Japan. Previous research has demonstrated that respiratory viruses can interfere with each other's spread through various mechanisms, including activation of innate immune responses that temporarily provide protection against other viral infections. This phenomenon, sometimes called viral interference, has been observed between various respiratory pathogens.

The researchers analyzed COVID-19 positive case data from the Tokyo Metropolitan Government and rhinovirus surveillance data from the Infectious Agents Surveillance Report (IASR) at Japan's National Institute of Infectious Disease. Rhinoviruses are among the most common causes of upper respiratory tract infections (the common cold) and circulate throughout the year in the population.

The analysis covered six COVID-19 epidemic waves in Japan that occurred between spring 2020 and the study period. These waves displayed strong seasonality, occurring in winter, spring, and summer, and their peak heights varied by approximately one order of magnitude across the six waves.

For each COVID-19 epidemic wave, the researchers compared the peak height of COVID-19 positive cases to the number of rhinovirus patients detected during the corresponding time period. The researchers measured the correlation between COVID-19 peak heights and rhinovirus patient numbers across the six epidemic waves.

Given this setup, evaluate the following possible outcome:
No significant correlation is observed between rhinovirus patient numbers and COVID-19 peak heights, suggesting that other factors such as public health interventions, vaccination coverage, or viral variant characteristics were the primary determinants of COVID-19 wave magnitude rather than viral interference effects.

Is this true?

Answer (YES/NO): NO